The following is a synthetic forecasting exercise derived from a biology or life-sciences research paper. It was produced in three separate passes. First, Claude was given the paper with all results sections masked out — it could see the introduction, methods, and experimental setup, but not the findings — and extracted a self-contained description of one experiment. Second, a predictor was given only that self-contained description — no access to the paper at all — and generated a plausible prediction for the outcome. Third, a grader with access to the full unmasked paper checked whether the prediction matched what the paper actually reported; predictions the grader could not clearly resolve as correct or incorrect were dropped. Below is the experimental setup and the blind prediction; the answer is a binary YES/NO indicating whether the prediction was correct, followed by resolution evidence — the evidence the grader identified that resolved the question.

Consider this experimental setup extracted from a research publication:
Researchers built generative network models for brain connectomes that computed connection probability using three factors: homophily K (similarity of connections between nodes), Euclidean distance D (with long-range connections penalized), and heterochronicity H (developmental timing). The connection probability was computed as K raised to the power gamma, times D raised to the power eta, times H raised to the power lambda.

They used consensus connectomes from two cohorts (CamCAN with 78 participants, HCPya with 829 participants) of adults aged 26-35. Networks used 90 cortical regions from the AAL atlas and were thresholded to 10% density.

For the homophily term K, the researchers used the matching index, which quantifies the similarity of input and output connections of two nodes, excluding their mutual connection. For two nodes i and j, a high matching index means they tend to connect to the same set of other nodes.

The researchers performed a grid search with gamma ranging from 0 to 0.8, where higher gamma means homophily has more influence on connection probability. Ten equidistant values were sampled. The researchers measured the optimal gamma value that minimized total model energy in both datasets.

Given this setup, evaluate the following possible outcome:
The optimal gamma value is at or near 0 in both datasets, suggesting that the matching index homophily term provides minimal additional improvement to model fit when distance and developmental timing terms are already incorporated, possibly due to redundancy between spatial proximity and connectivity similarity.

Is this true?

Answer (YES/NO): NO